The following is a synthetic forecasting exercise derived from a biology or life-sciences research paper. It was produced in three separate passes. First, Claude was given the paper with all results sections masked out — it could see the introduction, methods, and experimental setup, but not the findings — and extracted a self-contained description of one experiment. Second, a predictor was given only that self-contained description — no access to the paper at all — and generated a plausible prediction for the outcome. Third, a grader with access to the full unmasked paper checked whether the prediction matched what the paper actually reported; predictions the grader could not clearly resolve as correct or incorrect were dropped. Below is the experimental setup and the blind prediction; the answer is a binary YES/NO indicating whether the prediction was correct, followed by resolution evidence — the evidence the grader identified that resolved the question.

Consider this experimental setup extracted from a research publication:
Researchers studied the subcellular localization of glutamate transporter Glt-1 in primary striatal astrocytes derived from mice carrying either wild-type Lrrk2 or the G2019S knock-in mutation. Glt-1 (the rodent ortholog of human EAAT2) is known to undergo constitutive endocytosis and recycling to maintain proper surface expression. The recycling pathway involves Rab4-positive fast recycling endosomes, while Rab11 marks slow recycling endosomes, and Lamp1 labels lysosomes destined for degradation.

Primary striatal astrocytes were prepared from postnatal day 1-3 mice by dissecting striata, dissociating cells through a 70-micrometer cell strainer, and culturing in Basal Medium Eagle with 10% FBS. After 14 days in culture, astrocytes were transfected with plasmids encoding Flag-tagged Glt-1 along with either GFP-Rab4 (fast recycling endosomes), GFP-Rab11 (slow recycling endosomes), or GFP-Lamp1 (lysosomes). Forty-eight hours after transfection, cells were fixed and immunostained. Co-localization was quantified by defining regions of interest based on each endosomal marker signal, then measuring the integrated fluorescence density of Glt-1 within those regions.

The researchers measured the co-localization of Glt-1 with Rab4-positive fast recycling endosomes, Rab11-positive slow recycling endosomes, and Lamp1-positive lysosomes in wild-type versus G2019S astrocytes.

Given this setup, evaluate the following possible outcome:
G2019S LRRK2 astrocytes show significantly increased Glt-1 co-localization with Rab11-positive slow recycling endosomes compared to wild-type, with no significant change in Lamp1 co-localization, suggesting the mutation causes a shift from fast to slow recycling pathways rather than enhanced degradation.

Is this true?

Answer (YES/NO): NO